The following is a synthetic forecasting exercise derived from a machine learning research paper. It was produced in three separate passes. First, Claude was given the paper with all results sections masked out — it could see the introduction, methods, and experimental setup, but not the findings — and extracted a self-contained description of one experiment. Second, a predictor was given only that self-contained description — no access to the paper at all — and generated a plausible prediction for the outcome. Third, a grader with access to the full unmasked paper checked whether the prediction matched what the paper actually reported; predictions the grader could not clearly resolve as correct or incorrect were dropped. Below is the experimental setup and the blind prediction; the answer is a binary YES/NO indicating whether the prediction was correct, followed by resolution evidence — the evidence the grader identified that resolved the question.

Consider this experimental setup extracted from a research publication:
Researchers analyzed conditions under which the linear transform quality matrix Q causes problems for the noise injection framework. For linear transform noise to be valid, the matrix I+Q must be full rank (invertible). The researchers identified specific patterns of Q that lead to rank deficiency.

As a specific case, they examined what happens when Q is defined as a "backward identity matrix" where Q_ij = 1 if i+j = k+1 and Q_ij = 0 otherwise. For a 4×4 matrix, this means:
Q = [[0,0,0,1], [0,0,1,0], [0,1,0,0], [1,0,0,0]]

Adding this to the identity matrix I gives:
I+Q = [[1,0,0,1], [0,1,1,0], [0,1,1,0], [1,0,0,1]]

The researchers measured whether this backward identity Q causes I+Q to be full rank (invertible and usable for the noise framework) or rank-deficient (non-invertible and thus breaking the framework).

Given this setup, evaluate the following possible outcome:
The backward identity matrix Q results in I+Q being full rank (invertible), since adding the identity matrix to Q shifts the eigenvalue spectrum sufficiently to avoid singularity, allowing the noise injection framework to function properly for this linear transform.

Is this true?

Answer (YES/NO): NO